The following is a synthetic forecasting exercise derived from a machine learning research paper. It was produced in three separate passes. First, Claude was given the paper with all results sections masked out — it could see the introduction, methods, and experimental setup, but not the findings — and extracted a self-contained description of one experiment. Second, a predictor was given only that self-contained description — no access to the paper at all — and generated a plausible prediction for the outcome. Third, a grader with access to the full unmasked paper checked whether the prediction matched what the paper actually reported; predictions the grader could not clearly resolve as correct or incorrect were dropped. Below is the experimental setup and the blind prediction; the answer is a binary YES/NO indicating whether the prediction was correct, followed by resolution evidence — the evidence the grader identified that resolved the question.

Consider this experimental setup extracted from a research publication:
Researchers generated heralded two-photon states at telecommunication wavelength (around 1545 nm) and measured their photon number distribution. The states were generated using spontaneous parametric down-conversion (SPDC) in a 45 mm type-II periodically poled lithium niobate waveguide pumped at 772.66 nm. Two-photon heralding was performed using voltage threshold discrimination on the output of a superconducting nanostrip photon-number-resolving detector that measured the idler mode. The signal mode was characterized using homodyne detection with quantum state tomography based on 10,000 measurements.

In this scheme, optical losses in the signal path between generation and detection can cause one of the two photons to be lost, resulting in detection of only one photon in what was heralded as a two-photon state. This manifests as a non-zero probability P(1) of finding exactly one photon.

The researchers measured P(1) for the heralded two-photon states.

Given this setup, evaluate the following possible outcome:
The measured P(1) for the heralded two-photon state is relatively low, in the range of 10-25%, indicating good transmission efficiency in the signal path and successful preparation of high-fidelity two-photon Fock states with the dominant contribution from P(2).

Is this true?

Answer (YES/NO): NO